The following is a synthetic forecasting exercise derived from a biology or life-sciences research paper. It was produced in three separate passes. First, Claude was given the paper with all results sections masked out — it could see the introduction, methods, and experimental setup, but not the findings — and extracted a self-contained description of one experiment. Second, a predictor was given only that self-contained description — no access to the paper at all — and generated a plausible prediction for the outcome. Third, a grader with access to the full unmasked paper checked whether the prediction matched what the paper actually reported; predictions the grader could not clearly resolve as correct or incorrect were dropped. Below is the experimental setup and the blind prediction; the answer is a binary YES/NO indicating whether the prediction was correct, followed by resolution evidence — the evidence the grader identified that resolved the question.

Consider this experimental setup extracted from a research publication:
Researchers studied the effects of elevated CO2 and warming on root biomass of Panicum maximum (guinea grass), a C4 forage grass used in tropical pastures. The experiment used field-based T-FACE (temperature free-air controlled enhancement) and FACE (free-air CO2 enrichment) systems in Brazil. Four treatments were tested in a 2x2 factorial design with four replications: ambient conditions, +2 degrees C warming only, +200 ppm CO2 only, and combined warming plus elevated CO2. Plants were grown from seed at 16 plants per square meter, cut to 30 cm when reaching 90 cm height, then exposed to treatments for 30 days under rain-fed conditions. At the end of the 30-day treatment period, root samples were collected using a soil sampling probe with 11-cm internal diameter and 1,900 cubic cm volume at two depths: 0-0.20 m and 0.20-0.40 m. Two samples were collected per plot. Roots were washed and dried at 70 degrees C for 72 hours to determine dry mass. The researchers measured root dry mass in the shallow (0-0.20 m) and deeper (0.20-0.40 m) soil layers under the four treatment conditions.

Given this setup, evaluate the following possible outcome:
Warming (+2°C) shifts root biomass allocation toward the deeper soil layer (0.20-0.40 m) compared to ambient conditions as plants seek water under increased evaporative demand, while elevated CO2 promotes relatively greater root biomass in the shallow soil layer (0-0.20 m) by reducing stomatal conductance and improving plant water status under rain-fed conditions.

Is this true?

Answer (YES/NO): NO